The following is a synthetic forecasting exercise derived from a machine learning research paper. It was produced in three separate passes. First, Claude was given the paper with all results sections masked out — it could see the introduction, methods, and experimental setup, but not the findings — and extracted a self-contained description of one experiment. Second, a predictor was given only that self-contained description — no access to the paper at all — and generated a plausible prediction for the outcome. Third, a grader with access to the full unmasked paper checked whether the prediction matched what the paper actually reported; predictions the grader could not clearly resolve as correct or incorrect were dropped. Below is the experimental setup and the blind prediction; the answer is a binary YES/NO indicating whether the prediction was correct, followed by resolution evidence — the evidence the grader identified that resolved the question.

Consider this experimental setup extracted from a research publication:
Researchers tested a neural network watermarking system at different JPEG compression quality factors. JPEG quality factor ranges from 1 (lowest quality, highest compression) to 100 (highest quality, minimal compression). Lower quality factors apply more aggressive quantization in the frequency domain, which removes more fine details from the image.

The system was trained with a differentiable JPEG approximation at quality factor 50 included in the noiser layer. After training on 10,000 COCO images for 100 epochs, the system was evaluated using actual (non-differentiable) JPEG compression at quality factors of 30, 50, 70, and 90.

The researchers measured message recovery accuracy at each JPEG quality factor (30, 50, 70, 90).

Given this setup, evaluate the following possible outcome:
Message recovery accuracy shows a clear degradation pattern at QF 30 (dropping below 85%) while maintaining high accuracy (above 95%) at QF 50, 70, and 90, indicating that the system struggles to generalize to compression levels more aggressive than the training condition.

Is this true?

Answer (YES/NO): NO